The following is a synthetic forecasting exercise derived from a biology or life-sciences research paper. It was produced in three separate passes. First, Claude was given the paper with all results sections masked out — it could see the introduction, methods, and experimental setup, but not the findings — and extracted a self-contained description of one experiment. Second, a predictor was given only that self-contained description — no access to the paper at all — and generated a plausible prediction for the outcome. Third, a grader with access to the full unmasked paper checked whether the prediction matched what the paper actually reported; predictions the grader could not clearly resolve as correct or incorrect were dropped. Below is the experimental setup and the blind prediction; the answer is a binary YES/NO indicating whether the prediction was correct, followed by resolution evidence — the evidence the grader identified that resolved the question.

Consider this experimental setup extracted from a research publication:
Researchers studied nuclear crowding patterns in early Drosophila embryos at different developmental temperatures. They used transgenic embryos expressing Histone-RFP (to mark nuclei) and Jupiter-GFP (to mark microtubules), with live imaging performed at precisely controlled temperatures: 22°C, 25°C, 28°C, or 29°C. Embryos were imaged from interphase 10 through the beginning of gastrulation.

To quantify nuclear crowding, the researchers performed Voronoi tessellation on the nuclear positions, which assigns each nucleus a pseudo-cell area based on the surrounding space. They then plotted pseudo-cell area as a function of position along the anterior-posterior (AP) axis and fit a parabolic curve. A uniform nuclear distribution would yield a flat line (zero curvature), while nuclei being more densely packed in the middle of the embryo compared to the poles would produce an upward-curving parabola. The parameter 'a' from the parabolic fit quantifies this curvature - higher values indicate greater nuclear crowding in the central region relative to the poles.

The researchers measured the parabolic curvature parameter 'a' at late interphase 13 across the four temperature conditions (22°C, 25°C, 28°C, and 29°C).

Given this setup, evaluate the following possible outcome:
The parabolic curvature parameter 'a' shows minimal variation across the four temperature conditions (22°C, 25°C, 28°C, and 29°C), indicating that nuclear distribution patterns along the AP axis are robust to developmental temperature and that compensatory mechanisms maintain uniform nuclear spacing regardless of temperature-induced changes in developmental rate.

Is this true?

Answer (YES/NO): NO